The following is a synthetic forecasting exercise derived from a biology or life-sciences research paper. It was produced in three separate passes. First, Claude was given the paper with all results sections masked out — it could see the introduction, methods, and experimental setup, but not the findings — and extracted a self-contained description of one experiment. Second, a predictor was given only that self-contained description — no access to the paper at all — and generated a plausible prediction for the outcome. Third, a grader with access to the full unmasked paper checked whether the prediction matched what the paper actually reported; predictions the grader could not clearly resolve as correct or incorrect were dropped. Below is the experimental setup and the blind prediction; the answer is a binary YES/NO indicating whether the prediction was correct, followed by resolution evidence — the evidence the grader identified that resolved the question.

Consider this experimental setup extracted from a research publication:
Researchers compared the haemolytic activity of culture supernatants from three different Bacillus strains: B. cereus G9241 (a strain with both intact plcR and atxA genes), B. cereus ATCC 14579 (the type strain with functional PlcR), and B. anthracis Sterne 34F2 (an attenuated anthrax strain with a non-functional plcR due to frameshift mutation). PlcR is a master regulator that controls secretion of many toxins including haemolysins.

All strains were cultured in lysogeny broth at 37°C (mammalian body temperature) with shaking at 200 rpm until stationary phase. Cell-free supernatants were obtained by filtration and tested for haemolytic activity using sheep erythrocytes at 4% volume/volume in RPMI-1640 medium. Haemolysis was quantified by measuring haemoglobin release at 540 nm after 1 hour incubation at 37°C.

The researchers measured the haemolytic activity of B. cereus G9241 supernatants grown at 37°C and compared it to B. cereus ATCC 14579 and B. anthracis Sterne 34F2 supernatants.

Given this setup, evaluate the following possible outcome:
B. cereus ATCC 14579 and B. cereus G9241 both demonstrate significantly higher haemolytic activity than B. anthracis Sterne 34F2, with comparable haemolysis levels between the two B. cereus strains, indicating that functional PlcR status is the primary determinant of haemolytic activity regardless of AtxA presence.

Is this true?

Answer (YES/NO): NO